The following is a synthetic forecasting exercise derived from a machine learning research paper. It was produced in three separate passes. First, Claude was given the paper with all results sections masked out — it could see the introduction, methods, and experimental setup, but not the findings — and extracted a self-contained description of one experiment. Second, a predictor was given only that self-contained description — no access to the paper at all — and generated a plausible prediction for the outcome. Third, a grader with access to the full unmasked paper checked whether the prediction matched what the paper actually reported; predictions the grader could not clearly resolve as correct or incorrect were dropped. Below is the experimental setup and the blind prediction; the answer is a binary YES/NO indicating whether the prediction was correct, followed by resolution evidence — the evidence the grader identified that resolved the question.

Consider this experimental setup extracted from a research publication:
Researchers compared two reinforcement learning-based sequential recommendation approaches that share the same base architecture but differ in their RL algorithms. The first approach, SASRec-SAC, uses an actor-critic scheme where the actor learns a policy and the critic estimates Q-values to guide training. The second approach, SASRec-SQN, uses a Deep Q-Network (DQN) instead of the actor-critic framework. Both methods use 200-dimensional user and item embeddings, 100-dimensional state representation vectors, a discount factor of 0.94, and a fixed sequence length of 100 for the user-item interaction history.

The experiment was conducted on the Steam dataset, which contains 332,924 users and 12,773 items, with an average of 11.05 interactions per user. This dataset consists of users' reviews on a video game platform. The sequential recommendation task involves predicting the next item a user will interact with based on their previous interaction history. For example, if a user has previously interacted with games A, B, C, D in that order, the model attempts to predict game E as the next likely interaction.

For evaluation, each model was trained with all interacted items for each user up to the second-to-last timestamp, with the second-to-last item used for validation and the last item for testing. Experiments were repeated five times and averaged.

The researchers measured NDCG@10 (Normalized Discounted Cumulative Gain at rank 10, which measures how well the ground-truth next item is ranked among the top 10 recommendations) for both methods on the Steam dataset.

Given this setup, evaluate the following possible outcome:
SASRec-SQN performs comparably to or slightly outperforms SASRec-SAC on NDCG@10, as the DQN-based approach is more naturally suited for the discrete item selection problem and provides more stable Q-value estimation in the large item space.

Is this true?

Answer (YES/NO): YES